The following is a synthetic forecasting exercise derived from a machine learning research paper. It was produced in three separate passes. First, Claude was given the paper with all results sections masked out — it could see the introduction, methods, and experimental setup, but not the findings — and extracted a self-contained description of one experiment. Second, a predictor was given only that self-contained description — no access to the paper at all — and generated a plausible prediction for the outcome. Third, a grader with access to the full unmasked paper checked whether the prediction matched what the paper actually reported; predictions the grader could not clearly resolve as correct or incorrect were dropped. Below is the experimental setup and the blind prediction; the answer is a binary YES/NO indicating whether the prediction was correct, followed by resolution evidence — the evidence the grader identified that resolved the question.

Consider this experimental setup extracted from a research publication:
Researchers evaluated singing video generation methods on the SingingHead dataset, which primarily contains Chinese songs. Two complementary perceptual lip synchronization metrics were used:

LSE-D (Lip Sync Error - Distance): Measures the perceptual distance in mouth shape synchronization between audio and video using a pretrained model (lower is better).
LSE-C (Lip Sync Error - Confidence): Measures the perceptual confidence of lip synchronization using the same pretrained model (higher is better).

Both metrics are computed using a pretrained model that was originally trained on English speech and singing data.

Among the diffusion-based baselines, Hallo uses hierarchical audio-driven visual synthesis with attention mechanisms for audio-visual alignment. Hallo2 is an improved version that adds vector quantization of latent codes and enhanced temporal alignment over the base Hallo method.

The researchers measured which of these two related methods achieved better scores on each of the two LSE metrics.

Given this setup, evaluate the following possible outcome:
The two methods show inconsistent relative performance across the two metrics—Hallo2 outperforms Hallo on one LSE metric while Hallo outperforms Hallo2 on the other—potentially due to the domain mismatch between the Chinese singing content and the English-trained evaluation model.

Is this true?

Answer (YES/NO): YES